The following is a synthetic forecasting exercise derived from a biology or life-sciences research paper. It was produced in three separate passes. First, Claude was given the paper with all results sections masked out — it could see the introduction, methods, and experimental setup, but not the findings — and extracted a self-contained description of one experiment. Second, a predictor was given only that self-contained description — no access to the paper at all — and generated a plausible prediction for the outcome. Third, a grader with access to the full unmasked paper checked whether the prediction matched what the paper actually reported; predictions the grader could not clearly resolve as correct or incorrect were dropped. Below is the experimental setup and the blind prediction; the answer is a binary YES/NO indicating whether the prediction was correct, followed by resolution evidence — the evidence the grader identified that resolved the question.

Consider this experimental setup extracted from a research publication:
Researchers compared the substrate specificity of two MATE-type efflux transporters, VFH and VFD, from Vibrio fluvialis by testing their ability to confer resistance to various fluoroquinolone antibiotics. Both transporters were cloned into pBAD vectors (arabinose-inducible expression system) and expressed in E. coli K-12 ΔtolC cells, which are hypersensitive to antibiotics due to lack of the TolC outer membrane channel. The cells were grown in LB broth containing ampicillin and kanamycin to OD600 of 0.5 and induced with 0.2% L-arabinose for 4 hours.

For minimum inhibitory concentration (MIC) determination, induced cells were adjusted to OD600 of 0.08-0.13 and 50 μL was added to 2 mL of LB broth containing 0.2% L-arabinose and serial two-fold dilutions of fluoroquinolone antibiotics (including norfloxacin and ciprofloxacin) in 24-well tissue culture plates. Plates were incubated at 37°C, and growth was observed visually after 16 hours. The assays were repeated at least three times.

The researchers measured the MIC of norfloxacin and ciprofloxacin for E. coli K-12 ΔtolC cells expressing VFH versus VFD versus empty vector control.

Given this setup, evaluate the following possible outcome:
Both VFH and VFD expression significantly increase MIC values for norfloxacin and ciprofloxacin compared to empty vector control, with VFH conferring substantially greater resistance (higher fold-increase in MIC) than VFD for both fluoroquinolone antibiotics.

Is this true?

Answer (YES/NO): NO